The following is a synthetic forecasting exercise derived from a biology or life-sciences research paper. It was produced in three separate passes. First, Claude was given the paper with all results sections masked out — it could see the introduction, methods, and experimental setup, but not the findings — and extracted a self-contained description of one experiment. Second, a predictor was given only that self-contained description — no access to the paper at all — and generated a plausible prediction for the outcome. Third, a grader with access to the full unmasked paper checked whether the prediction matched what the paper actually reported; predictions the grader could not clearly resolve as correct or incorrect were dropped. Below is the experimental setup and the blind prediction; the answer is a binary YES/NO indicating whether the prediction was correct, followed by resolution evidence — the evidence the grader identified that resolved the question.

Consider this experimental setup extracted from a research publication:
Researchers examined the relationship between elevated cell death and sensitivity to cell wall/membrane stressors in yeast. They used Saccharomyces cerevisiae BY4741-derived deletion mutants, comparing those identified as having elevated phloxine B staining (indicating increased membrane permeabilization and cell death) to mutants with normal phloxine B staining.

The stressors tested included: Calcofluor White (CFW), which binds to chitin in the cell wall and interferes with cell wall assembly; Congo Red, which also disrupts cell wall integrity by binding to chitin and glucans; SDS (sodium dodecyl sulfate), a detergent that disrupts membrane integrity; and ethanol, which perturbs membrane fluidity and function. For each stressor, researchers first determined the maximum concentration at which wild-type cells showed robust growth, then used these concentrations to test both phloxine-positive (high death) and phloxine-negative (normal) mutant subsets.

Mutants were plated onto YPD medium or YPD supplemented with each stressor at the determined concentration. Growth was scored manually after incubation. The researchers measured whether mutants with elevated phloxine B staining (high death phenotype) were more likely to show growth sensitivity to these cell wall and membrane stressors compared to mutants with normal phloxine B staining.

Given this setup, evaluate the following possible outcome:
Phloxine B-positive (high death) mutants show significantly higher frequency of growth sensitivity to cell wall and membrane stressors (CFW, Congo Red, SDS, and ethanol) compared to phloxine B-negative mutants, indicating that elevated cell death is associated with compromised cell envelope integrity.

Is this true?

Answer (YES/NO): NO